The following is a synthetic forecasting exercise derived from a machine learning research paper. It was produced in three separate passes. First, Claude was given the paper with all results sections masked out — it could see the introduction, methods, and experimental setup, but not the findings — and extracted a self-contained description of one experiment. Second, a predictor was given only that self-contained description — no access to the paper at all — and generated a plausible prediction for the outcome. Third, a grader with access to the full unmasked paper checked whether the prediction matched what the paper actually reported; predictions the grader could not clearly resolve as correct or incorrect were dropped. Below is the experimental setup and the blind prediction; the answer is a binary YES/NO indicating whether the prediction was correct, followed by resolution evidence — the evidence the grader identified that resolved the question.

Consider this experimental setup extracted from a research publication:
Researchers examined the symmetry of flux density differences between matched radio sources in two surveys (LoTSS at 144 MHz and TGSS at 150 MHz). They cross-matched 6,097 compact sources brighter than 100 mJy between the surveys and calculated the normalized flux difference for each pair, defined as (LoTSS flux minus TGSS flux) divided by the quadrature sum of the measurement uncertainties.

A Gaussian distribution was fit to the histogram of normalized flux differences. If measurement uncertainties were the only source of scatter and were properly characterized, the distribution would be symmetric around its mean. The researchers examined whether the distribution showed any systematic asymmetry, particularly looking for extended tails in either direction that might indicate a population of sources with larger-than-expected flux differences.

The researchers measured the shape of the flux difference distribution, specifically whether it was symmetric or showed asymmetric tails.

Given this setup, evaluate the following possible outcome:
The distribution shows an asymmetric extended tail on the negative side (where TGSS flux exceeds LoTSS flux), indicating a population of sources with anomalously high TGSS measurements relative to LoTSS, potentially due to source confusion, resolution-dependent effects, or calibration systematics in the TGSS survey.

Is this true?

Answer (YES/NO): NO